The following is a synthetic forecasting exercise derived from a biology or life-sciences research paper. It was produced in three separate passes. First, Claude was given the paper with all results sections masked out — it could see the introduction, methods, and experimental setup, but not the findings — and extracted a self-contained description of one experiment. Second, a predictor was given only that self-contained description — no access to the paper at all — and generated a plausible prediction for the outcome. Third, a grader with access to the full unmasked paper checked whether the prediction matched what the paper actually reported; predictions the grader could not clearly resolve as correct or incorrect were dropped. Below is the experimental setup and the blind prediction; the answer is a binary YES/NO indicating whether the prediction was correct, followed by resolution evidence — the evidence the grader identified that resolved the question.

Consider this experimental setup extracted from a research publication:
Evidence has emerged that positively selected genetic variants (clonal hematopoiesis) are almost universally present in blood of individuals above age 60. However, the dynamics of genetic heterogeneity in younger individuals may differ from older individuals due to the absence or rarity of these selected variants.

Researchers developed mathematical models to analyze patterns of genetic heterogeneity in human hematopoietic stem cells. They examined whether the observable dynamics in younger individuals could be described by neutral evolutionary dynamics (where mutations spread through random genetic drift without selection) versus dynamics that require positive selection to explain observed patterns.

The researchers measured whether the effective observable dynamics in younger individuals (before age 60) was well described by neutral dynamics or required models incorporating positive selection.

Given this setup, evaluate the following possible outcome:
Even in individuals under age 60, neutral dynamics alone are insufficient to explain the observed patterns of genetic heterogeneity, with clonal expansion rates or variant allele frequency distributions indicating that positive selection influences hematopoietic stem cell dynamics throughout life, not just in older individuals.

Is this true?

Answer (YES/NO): NO